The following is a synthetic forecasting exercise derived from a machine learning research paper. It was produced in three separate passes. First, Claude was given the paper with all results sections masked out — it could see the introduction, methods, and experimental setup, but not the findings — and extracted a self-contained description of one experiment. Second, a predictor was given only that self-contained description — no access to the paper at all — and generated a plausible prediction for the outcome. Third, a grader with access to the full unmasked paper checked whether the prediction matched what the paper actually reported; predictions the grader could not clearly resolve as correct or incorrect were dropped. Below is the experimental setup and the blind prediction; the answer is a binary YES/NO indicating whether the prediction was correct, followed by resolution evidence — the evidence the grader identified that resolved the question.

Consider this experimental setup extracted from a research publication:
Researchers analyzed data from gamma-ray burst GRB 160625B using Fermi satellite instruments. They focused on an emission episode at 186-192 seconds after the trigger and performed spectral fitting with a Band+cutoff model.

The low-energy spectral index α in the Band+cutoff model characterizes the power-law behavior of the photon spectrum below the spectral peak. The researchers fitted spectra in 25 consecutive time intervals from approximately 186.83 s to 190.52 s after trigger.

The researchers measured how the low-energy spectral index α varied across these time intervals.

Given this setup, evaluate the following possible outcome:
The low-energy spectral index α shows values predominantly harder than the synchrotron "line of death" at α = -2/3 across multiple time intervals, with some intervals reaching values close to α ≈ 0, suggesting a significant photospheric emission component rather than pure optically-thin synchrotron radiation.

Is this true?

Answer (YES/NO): NO